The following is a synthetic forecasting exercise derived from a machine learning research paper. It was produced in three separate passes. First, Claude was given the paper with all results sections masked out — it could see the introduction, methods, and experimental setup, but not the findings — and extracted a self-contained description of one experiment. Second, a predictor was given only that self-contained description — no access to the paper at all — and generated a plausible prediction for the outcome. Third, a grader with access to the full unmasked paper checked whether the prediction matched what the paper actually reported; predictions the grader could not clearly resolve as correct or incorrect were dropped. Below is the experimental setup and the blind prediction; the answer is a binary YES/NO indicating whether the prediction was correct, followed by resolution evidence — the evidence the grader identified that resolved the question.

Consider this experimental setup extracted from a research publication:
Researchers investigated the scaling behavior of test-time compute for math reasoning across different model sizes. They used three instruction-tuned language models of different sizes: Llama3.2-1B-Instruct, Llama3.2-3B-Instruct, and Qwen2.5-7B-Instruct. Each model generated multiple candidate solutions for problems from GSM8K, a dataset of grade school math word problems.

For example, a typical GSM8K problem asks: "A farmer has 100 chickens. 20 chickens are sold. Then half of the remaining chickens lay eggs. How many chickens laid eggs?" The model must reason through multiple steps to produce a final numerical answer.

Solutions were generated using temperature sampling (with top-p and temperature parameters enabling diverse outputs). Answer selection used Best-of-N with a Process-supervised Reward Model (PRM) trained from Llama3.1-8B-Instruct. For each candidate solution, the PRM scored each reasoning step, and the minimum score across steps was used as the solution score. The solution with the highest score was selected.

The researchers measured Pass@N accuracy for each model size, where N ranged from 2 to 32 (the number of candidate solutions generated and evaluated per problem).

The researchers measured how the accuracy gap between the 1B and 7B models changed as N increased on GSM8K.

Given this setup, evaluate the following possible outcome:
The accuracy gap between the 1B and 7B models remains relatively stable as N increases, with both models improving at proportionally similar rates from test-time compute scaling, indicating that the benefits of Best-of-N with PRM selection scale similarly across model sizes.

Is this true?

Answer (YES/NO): NO